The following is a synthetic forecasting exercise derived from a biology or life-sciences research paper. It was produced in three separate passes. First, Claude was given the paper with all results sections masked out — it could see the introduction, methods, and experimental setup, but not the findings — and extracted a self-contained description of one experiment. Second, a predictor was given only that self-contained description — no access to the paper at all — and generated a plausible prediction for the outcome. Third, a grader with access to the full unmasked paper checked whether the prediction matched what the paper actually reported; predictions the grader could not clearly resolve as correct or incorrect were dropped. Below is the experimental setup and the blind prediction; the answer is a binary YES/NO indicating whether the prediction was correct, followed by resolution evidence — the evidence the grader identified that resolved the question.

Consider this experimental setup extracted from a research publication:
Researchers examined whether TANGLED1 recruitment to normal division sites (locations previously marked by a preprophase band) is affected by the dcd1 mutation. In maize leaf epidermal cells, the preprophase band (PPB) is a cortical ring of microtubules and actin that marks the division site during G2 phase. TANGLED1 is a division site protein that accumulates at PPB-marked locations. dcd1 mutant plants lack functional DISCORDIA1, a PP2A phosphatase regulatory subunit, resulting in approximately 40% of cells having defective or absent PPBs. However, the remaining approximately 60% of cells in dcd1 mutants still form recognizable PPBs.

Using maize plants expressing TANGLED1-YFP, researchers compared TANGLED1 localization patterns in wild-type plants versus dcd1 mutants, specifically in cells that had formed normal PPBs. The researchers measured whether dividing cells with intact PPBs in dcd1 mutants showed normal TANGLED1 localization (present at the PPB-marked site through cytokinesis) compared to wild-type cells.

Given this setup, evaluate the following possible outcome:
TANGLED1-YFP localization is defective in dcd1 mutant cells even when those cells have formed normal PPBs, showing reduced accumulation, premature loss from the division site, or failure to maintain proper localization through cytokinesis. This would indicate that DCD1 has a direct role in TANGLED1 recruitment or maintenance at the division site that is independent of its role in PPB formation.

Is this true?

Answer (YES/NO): NO